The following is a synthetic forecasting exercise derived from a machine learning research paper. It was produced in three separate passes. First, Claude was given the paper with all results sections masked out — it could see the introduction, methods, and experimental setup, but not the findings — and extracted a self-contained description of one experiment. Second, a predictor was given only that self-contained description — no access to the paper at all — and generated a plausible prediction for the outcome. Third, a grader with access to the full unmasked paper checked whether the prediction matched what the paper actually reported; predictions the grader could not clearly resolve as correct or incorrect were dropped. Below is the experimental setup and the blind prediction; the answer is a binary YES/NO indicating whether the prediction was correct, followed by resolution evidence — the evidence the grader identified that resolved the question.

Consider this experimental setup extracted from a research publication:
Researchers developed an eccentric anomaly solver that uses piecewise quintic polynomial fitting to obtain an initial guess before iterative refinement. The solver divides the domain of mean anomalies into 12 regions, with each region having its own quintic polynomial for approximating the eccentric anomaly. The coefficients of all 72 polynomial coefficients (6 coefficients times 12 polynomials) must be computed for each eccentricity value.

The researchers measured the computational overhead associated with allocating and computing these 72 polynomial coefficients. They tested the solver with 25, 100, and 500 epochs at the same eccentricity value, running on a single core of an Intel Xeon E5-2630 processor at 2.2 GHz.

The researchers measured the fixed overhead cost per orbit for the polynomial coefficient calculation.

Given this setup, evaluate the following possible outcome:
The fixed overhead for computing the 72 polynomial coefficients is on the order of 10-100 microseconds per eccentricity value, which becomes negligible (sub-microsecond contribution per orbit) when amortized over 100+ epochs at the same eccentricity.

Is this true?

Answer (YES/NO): NO